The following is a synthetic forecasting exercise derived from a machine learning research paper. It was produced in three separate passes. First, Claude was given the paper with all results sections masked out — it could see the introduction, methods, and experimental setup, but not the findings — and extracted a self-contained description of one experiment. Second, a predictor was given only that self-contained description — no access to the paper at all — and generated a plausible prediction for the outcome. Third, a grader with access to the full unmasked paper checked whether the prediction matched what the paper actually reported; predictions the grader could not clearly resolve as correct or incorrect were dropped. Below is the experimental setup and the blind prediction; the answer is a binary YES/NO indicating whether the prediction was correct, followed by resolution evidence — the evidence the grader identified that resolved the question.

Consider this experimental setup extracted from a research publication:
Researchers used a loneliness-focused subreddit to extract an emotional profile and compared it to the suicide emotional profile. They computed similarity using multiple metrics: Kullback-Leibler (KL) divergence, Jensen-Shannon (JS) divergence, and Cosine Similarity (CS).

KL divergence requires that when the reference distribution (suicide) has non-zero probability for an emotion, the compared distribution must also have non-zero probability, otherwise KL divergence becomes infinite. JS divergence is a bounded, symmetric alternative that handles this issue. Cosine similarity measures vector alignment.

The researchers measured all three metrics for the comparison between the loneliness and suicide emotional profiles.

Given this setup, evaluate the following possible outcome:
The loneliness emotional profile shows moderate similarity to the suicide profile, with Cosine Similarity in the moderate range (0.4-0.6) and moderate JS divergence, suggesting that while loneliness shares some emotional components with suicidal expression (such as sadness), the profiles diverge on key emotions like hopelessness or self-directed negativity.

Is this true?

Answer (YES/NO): YES